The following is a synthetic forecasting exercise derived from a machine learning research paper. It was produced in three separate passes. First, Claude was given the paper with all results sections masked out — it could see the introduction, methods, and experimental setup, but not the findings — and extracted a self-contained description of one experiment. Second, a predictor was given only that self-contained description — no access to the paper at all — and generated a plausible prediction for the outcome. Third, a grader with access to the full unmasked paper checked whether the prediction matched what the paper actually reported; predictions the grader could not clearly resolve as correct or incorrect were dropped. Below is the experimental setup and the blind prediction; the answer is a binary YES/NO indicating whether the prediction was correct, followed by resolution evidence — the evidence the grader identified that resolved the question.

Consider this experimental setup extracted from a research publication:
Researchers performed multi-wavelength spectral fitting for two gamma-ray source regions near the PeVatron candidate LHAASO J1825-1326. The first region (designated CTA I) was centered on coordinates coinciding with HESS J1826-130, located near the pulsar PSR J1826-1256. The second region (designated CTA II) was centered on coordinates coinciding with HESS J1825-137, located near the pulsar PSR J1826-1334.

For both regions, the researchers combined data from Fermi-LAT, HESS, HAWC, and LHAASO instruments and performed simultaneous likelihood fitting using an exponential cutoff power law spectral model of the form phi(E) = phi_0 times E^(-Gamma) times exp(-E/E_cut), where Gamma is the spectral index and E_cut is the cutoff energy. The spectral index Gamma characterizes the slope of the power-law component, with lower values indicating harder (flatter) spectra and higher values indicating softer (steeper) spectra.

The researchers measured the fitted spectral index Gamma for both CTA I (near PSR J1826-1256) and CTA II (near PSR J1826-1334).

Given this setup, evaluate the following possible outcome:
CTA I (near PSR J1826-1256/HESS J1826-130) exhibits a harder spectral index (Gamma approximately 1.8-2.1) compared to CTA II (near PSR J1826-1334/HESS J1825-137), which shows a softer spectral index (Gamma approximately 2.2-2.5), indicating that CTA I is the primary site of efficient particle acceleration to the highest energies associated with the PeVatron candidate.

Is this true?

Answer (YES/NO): NO